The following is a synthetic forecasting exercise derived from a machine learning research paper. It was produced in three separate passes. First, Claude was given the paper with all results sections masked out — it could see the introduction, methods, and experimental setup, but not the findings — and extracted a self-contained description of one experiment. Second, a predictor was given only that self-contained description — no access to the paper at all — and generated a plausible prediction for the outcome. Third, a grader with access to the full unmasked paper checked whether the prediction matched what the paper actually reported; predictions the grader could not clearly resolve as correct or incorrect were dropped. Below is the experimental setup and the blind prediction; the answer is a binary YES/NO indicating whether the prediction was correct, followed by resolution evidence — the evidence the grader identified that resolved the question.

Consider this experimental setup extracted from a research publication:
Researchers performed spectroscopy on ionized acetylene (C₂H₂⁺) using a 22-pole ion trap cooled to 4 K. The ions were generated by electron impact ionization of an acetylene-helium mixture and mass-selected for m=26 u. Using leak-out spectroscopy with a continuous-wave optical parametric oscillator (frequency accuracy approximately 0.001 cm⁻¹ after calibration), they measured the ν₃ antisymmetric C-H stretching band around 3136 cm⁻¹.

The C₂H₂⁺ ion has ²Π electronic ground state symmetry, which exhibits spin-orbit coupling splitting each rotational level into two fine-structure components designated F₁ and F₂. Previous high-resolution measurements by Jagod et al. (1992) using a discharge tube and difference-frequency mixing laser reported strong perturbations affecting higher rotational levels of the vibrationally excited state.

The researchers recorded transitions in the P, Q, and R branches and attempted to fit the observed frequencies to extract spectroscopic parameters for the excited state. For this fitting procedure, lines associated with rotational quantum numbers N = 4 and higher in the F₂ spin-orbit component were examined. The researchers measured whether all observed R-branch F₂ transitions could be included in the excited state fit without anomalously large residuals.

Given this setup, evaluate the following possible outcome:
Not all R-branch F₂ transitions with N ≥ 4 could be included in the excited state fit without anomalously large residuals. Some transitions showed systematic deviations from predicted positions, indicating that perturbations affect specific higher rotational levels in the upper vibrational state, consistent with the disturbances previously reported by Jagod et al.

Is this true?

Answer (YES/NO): YES